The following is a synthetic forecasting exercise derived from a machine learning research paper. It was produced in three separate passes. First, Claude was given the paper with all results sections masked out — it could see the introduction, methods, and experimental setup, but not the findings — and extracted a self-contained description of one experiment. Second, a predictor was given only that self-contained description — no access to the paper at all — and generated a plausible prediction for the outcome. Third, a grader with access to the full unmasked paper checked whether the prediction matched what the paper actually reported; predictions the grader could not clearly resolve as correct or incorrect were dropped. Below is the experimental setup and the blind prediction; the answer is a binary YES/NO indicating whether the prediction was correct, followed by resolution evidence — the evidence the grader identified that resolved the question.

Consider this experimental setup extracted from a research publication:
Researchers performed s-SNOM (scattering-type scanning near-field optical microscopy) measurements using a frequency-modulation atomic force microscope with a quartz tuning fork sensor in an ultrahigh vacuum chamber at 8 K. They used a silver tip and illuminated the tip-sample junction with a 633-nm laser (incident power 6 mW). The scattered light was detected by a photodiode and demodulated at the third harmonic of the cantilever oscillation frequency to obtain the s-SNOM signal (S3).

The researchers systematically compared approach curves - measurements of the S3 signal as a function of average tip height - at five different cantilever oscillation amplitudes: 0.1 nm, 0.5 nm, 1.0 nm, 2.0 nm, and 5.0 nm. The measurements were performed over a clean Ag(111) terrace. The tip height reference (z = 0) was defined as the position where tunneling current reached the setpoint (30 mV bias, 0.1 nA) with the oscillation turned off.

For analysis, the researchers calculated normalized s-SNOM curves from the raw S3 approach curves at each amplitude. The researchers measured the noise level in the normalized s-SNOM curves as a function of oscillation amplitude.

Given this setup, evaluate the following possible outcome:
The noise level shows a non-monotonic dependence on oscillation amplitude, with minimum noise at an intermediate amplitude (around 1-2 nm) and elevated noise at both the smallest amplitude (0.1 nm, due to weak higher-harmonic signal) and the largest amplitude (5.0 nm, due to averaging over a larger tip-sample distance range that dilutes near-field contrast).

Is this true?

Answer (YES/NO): NO